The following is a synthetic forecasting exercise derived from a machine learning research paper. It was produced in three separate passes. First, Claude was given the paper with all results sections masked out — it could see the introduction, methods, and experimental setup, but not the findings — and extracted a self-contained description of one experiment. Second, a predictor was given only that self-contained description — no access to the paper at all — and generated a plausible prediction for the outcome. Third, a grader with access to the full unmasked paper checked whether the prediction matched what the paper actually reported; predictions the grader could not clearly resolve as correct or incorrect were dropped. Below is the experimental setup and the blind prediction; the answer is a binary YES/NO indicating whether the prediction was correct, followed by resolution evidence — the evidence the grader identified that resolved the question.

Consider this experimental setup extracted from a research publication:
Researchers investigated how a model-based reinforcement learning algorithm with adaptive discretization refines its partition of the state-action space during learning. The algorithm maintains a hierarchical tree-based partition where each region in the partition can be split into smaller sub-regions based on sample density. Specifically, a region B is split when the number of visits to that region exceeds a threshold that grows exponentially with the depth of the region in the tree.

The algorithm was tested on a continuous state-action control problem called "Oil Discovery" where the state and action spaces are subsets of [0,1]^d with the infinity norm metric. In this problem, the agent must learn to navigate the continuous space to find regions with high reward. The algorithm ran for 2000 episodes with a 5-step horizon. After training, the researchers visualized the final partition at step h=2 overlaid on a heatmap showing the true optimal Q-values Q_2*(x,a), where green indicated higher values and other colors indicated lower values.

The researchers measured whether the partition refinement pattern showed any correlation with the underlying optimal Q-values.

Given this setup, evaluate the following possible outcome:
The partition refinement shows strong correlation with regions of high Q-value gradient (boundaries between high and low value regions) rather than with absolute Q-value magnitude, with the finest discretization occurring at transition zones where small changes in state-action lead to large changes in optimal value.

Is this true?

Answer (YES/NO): NO